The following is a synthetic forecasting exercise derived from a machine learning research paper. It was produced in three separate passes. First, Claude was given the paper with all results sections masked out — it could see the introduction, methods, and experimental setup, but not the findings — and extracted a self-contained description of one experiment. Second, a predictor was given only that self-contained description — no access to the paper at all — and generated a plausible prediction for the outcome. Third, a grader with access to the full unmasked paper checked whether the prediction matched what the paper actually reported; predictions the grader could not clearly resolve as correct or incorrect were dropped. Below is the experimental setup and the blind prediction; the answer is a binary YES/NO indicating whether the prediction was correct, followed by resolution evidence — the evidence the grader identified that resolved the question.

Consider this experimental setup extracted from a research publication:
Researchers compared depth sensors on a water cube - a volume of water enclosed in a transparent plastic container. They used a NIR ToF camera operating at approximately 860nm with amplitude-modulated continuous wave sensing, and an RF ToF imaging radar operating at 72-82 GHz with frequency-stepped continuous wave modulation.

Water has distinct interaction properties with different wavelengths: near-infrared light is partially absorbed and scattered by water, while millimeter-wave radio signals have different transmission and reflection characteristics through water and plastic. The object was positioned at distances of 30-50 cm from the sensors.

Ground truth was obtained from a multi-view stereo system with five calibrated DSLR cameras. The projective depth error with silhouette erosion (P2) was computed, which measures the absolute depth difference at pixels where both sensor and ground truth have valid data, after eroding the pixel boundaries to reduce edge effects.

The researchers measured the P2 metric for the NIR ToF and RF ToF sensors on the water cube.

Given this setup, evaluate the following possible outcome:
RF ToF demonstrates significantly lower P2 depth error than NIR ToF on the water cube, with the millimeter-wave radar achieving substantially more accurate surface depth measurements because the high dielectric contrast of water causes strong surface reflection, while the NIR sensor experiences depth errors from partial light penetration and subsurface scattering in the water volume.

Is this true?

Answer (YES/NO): YES